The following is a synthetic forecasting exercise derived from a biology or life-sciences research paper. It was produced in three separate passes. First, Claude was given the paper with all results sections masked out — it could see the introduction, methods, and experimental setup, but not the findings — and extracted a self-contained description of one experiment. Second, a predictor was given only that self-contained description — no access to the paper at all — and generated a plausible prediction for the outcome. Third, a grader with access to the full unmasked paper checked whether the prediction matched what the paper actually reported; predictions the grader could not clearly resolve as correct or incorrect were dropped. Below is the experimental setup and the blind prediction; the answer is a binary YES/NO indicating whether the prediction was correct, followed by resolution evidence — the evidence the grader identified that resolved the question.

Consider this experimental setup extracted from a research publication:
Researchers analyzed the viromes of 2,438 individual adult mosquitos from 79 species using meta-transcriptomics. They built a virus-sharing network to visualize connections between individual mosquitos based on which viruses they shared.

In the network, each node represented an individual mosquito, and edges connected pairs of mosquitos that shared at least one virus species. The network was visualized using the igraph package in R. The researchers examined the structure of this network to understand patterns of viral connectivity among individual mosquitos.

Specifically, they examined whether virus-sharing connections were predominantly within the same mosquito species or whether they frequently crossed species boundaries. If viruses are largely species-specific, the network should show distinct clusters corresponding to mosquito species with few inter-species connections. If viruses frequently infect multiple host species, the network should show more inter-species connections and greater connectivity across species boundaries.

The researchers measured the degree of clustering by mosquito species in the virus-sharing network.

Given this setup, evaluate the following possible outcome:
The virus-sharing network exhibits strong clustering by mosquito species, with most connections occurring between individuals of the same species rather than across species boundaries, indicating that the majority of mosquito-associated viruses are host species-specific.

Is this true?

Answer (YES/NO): NO